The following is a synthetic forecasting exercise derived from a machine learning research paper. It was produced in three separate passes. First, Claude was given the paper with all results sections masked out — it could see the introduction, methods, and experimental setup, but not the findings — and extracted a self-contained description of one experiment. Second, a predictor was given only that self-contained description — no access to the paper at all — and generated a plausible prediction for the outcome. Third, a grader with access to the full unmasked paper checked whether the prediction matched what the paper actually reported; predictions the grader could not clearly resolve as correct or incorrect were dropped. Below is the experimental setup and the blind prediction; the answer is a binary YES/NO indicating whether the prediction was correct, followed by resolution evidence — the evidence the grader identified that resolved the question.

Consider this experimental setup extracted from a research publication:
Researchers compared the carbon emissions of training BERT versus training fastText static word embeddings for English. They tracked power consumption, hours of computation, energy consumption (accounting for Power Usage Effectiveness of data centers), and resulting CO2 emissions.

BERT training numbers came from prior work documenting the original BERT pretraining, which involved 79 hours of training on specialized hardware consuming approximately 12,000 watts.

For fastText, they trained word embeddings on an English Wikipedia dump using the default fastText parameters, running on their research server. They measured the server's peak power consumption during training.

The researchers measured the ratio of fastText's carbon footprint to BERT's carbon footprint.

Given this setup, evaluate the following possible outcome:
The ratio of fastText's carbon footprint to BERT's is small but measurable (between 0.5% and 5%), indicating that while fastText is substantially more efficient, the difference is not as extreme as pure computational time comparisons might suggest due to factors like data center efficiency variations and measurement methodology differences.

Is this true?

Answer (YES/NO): NO